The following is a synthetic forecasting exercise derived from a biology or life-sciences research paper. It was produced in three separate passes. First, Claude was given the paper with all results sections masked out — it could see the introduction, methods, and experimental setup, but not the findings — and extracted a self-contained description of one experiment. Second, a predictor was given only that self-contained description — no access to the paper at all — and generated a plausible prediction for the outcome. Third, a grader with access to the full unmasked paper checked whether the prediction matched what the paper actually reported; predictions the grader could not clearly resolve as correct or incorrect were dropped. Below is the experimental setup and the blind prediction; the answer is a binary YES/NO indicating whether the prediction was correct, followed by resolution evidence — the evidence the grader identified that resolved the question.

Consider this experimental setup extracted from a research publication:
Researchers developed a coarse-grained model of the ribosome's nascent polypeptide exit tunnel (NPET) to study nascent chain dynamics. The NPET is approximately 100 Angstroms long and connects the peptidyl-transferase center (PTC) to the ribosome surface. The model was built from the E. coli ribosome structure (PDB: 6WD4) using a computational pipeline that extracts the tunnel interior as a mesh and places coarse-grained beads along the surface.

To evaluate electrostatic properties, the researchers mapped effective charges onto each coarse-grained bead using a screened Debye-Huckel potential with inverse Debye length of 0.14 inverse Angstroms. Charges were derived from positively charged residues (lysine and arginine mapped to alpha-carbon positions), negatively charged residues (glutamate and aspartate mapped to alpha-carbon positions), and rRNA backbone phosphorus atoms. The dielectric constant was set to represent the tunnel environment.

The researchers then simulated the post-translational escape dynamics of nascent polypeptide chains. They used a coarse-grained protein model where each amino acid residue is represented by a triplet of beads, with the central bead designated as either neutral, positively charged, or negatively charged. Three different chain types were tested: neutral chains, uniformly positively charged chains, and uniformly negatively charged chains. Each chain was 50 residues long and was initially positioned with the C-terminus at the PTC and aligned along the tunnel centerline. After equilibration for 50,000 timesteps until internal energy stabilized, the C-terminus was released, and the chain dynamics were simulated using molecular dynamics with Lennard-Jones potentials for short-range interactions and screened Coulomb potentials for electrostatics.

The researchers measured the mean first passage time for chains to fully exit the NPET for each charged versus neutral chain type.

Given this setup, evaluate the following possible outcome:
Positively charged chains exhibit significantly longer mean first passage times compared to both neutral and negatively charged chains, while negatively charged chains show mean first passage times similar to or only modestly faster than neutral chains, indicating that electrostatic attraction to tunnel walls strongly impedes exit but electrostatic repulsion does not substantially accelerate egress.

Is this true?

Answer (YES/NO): NO